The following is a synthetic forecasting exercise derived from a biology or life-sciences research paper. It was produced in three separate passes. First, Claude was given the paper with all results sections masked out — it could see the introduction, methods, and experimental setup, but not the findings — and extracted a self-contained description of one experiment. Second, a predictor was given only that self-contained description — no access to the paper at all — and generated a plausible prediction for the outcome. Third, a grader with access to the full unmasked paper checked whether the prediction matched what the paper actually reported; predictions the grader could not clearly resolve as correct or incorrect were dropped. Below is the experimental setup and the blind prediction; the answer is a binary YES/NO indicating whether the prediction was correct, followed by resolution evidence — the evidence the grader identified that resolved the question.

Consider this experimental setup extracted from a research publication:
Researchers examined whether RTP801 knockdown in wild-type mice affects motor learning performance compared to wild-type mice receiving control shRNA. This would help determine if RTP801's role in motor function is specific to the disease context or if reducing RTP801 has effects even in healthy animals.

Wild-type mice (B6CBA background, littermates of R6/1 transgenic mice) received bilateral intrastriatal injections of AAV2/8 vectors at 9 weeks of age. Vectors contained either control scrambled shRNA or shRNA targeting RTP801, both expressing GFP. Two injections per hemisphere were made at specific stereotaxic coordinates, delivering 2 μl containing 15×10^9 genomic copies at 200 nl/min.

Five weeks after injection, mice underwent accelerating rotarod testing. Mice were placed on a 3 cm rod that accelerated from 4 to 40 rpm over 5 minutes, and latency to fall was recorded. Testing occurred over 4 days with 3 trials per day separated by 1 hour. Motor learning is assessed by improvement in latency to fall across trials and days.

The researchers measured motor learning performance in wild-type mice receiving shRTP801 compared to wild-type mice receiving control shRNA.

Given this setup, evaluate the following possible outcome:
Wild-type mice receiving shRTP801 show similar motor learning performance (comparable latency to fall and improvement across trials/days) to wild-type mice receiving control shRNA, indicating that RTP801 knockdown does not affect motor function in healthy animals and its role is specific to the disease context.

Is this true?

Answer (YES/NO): YES